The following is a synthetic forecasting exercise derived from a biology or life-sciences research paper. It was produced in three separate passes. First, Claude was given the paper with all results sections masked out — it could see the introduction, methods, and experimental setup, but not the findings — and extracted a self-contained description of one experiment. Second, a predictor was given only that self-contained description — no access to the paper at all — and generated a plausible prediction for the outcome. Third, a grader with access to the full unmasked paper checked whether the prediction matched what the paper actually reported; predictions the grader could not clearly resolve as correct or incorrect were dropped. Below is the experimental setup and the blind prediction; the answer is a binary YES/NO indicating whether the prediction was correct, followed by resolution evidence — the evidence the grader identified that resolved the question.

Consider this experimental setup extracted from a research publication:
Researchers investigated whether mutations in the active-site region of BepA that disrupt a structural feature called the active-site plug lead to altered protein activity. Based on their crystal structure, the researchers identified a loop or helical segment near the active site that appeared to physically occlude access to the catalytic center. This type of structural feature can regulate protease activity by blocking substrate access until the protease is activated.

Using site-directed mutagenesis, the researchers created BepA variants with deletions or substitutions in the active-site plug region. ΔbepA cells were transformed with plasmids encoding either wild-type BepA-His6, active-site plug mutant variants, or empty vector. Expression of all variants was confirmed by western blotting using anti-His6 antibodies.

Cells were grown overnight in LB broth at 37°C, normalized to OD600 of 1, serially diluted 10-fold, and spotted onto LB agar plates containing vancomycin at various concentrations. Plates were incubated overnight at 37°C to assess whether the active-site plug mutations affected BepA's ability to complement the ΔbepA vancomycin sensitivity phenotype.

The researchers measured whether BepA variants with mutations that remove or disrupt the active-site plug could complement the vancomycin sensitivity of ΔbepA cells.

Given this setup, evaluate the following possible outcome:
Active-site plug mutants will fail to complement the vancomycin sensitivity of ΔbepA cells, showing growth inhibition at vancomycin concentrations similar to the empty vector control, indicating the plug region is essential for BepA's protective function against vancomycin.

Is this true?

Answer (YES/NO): NO